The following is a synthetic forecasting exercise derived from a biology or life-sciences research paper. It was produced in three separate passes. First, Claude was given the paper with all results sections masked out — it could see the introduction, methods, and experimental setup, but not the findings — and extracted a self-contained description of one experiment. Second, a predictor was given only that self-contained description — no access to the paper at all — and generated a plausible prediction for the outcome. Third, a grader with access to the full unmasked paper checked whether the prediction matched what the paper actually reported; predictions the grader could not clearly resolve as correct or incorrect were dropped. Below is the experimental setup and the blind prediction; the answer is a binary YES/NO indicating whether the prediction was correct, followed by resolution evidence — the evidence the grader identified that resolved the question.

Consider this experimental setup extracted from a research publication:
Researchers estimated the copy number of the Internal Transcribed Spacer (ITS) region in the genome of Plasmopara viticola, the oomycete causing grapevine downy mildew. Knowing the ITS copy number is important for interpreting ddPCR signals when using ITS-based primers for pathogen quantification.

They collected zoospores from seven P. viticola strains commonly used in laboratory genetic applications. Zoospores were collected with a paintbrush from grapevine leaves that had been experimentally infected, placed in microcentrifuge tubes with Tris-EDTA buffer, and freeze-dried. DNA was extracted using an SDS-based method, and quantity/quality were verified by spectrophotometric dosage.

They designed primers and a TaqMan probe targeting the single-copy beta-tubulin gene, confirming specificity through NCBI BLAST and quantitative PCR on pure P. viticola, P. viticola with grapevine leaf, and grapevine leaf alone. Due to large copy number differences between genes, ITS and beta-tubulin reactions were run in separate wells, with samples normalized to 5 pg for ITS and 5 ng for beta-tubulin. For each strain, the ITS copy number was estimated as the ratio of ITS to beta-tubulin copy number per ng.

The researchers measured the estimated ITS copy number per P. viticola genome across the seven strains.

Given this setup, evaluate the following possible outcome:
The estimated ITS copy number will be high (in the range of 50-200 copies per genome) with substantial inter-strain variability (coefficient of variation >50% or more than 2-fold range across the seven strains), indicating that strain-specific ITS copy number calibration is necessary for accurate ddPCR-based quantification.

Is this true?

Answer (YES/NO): NO